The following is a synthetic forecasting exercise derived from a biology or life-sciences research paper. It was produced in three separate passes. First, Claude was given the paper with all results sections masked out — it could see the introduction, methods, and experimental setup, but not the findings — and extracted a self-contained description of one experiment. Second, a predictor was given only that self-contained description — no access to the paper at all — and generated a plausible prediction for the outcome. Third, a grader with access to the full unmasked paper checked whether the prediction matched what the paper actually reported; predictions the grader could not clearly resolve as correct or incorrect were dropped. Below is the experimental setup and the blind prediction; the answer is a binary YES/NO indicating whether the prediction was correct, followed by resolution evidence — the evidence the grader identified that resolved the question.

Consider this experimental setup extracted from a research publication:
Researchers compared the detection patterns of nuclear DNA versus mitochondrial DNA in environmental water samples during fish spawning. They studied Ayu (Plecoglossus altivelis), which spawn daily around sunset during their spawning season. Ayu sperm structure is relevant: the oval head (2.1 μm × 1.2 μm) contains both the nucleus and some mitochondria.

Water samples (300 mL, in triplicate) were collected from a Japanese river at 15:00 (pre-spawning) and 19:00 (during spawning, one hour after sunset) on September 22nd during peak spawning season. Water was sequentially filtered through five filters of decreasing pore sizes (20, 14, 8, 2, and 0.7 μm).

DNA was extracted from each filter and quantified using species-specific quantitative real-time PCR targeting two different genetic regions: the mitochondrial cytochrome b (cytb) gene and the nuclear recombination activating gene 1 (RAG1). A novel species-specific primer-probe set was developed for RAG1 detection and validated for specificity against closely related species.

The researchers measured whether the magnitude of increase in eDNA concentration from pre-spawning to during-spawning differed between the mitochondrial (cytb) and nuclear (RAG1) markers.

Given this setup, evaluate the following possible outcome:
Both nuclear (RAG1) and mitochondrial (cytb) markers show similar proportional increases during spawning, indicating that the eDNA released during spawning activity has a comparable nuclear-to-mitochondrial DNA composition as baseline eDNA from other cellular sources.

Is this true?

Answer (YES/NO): NO